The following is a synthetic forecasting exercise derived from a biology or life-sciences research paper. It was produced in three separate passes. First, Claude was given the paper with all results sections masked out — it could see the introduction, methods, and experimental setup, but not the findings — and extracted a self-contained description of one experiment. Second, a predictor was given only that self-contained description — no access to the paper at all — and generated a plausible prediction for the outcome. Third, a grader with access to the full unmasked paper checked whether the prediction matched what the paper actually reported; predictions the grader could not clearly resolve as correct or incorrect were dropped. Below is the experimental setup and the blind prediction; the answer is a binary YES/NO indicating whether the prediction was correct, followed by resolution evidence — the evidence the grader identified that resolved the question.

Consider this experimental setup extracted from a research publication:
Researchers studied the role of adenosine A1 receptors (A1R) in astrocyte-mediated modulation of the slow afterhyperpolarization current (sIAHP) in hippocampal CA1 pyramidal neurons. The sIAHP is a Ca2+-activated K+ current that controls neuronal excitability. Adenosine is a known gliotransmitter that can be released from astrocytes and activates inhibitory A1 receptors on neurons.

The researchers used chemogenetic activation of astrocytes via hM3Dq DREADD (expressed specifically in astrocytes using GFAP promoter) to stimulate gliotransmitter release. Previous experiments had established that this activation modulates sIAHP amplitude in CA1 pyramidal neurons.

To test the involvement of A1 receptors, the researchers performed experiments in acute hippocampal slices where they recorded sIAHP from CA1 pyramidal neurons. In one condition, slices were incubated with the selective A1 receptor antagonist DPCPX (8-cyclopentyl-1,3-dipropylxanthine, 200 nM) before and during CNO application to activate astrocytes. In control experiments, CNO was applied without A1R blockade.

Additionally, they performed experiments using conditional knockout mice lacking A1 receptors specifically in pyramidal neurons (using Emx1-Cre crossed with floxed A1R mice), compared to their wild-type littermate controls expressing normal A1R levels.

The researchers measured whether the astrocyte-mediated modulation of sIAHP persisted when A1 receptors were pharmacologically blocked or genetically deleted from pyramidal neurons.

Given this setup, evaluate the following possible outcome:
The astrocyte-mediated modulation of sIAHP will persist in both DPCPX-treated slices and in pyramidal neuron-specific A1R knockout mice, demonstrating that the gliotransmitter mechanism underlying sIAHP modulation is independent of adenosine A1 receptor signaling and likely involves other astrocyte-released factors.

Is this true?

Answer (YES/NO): NO